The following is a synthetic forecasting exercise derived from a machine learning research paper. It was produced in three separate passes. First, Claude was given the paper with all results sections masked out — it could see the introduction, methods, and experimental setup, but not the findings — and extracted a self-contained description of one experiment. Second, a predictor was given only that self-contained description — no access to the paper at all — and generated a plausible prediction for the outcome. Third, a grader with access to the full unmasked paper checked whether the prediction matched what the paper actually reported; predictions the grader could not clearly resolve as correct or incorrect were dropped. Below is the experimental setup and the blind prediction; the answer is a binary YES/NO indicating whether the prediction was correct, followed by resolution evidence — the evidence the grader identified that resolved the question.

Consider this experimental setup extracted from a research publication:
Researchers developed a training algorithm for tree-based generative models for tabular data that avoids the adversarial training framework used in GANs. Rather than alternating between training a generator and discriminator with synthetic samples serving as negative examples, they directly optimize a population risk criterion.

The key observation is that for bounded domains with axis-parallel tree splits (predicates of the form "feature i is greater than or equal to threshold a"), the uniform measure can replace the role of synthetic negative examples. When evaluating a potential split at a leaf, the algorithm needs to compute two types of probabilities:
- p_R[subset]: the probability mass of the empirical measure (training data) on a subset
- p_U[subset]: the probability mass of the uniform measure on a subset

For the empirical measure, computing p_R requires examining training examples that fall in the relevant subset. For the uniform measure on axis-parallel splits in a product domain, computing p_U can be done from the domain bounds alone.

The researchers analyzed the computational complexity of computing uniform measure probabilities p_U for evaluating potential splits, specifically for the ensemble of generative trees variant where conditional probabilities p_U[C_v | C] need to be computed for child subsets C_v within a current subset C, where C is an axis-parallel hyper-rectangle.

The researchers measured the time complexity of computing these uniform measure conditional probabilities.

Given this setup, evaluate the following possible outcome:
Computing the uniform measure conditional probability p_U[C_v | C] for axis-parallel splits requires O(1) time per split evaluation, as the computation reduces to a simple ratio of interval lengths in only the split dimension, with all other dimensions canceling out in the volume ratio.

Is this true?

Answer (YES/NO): YES